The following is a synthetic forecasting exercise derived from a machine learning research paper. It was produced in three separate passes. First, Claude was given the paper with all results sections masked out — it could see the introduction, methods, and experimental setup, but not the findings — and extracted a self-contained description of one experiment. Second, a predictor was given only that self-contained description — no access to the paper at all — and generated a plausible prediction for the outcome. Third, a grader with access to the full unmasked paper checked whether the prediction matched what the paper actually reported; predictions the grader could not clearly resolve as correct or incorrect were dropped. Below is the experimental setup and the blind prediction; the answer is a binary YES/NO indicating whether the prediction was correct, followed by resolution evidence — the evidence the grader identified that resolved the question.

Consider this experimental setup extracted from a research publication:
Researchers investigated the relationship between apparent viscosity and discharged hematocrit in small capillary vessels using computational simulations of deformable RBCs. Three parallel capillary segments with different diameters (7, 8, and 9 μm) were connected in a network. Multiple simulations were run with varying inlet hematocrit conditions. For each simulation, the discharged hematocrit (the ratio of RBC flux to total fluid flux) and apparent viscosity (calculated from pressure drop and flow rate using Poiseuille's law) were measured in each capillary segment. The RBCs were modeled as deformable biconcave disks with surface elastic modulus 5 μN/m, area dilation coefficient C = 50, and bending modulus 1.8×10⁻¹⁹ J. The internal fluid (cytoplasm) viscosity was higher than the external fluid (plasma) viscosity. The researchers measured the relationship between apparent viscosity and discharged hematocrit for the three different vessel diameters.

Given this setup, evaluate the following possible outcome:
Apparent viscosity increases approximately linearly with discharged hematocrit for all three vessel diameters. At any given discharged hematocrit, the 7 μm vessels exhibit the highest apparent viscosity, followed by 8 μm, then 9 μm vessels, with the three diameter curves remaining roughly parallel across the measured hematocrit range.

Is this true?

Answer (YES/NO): NO